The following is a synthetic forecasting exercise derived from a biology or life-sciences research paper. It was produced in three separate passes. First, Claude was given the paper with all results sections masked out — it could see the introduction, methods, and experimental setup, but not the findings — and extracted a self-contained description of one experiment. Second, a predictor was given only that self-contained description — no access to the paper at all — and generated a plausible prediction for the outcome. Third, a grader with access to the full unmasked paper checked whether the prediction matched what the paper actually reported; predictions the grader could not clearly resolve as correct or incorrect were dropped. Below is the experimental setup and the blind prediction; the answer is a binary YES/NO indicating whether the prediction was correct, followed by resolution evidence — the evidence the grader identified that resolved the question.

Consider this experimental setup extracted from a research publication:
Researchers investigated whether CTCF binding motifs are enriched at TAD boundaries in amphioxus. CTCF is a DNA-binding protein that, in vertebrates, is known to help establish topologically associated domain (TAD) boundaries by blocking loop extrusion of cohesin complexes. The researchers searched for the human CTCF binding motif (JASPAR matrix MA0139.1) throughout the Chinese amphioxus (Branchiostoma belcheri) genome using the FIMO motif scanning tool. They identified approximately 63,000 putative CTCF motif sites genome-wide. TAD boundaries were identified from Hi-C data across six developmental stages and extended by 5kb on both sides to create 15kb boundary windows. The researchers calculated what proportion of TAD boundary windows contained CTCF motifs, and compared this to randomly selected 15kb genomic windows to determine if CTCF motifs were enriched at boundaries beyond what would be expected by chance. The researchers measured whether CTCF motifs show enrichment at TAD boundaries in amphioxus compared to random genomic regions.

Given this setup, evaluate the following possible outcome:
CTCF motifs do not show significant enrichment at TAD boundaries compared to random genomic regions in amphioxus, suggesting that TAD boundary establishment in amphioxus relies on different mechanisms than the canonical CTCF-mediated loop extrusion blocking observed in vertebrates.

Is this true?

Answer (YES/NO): NO